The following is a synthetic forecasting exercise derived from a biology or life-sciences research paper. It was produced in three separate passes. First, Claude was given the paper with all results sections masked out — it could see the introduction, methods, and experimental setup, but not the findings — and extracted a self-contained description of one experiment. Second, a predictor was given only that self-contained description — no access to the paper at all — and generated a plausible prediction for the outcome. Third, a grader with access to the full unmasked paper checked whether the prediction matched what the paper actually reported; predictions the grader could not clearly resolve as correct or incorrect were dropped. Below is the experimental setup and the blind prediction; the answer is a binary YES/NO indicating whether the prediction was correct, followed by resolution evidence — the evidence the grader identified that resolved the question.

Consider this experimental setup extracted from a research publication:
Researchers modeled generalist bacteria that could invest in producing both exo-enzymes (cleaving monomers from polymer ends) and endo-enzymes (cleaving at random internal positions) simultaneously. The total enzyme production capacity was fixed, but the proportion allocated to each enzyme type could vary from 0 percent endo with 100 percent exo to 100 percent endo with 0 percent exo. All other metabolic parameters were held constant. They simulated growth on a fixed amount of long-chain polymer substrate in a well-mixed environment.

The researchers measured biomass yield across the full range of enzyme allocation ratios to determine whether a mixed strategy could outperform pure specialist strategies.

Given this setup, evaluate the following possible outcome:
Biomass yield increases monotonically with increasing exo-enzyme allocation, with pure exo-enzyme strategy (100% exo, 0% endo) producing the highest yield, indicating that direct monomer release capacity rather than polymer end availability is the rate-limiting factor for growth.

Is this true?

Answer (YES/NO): NO